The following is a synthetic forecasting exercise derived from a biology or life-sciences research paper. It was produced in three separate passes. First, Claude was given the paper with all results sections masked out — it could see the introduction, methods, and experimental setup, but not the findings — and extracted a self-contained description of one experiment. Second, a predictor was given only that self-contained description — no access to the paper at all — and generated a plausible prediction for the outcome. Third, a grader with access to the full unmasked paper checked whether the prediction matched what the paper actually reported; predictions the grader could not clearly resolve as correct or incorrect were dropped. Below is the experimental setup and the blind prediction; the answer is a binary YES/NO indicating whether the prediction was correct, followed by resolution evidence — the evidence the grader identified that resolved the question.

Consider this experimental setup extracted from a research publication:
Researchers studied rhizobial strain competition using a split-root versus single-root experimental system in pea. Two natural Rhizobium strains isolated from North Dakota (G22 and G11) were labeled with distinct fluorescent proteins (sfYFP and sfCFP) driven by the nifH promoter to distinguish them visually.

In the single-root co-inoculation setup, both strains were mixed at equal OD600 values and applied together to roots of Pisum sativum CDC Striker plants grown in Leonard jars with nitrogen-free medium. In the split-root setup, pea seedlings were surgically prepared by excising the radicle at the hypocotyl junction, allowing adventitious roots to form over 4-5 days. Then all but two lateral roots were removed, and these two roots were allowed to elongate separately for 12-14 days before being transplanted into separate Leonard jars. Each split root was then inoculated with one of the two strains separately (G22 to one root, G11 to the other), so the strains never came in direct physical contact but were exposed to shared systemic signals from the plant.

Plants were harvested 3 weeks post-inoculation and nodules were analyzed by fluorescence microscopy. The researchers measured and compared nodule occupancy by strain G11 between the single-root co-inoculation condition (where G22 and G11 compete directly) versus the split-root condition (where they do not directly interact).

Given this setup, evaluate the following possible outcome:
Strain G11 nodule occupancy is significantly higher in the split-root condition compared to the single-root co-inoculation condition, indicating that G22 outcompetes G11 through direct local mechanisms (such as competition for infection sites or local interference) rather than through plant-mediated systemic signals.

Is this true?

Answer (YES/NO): YES